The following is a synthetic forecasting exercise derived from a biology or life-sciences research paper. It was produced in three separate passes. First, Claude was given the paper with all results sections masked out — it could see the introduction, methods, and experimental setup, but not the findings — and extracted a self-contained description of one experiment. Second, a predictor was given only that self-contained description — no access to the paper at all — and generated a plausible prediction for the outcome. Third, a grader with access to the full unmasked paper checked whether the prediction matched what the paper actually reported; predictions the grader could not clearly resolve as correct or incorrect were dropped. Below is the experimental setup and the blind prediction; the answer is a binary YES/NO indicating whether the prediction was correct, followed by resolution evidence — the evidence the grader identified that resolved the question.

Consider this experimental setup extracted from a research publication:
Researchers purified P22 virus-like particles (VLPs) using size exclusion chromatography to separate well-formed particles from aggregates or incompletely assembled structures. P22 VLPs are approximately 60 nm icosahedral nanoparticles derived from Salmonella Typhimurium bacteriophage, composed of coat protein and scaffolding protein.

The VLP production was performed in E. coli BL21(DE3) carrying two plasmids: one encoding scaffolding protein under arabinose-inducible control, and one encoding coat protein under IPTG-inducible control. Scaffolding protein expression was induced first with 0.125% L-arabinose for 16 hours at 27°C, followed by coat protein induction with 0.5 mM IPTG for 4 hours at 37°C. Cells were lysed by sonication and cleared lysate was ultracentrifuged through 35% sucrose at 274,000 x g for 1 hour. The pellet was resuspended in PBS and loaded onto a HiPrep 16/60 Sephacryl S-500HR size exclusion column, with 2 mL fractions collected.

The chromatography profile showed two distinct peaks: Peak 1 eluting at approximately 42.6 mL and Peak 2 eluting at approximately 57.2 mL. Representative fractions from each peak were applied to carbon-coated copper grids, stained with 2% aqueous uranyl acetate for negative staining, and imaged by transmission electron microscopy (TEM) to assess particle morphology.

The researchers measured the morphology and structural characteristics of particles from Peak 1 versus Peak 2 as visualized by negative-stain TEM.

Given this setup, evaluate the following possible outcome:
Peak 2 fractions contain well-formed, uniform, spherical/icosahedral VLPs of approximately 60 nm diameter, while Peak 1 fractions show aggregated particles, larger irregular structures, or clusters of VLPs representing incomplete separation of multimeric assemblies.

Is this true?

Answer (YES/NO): YES